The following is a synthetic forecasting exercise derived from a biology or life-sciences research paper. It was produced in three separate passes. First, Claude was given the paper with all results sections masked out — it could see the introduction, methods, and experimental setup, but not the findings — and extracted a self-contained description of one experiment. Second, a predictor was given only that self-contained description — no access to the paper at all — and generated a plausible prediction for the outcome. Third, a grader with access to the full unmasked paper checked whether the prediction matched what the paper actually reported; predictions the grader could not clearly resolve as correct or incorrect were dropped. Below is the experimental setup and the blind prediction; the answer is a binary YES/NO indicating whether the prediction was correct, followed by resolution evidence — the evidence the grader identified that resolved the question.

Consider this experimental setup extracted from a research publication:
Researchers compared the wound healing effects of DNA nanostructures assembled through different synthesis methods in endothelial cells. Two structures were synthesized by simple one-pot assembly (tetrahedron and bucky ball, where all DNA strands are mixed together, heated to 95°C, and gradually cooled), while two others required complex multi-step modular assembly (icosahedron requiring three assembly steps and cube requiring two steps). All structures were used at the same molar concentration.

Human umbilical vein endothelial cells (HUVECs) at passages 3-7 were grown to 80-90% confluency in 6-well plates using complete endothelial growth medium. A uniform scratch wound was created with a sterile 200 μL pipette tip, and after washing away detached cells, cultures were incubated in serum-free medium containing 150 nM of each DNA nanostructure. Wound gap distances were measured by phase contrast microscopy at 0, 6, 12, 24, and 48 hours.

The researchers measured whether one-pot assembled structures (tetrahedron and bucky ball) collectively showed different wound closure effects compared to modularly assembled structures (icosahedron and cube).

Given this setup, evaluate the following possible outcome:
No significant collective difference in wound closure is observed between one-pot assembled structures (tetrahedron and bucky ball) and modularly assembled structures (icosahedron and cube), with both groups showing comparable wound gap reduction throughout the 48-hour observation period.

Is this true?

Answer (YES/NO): NO